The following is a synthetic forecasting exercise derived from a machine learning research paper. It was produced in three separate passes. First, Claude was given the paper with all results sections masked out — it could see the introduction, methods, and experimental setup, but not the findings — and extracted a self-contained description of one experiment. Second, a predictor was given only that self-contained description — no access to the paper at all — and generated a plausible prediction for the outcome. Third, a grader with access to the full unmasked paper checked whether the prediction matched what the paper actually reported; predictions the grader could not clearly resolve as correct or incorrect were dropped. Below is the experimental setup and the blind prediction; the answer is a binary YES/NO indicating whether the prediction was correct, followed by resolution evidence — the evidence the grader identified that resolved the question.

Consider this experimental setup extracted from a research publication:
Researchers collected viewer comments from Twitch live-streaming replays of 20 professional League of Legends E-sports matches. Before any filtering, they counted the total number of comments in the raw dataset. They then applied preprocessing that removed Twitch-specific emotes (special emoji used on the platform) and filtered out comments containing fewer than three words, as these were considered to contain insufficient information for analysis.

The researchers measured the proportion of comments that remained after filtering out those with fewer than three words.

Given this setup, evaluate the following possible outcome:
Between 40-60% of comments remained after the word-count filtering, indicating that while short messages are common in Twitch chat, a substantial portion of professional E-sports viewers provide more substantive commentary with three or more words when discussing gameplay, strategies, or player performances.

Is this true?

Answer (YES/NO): NO